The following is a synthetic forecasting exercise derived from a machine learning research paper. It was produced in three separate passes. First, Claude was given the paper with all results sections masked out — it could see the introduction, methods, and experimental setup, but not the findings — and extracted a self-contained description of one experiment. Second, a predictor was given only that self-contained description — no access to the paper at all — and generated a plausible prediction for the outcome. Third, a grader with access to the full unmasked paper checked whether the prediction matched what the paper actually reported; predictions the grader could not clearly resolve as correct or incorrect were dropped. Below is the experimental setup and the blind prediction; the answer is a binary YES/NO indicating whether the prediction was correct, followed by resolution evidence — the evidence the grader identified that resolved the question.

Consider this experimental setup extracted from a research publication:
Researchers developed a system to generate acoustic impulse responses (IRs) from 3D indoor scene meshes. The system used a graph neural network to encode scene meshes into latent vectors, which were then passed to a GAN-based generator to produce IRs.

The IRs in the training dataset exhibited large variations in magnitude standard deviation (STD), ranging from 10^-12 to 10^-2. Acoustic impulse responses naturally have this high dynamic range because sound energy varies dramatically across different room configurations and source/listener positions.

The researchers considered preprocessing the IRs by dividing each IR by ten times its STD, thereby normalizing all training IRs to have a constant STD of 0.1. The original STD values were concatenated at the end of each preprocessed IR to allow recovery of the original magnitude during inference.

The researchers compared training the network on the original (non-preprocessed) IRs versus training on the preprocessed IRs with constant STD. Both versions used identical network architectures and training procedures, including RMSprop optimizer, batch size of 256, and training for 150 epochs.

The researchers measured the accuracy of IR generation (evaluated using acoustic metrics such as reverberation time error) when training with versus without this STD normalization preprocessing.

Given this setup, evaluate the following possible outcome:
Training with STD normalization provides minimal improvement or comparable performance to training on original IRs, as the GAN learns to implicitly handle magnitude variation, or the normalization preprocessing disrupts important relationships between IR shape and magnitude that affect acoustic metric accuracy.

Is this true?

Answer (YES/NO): NO